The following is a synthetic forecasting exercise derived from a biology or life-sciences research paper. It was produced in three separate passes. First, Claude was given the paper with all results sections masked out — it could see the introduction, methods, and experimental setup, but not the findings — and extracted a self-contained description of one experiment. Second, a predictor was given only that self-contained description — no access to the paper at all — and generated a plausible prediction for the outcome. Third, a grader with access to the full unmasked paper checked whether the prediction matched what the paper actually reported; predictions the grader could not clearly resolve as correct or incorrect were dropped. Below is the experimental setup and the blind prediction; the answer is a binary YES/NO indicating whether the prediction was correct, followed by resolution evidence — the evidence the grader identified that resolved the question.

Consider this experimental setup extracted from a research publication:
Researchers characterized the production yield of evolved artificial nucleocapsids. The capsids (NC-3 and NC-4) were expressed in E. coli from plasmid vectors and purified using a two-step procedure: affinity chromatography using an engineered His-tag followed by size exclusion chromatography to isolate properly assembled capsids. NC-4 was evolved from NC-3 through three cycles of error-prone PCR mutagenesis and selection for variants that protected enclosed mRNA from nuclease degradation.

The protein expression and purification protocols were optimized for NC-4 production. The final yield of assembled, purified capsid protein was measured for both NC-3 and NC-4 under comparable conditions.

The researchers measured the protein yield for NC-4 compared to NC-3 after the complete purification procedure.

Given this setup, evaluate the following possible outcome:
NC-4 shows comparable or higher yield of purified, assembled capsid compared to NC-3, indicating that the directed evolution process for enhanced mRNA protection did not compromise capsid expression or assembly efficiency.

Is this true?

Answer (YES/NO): YES